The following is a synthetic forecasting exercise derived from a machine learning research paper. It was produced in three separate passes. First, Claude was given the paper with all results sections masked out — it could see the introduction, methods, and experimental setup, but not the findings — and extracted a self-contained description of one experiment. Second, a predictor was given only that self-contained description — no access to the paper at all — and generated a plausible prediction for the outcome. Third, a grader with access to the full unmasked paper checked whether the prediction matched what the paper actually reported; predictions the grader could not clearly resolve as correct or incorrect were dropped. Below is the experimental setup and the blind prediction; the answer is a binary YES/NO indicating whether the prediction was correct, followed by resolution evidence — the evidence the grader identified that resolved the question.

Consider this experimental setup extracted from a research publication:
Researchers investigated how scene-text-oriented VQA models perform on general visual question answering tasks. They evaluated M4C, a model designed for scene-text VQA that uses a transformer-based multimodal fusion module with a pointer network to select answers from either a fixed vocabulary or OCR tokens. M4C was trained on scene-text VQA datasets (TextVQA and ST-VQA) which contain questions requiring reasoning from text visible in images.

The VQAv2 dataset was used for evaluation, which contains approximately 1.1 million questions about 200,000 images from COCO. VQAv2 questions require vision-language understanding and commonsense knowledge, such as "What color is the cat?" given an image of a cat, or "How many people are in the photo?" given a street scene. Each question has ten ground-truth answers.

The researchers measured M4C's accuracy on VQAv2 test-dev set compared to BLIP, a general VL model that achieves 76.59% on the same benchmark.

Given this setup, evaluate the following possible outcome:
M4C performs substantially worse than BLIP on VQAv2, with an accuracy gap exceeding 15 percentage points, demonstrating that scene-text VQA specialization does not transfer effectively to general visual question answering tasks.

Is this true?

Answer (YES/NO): YES